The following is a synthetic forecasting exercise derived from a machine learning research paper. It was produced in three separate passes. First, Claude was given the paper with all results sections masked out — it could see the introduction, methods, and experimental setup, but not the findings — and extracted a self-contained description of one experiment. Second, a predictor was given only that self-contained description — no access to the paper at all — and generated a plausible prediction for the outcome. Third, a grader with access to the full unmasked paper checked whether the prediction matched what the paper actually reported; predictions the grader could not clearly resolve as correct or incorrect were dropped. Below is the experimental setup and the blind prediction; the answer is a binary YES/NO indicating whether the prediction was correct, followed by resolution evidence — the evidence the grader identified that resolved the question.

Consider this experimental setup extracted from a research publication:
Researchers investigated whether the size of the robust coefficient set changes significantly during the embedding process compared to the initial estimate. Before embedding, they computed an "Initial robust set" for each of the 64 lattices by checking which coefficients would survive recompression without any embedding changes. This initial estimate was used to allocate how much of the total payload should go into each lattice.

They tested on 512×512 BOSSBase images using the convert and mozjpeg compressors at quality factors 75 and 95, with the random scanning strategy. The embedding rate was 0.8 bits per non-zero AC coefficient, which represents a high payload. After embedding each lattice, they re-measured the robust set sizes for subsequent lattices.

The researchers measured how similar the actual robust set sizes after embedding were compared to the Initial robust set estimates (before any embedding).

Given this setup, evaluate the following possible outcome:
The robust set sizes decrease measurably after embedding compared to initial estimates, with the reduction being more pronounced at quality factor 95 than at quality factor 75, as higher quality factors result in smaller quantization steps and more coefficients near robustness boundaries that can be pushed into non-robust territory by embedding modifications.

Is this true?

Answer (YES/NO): NO